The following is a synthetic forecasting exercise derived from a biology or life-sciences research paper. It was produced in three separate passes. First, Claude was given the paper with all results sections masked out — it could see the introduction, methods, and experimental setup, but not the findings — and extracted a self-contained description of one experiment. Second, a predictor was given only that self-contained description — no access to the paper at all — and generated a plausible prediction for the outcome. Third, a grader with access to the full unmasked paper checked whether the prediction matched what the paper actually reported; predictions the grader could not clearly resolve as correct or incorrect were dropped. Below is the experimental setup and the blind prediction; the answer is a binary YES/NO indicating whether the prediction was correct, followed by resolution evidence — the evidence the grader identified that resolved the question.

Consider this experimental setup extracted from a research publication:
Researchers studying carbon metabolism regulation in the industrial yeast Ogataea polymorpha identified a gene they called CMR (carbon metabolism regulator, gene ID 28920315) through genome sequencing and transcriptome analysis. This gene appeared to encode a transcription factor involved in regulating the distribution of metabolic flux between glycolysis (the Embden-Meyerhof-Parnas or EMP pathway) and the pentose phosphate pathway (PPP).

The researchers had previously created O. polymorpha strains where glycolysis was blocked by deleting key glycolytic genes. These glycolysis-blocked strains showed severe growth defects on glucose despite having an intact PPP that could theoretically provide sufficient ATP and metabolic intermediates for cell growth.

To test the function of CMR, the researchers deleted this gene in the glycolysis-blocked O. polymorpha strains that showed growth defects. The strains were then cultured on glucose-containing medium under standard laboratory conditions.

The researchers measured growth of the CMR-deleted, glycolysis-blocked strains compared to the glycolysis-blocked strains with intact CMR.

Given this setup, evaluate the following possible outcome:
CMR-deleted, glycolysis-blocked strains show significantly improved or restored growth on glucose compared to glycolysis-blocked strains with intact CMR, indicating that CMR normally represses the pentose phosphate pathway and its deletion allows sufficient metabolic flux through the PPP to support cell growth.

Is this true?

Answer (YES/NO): YES